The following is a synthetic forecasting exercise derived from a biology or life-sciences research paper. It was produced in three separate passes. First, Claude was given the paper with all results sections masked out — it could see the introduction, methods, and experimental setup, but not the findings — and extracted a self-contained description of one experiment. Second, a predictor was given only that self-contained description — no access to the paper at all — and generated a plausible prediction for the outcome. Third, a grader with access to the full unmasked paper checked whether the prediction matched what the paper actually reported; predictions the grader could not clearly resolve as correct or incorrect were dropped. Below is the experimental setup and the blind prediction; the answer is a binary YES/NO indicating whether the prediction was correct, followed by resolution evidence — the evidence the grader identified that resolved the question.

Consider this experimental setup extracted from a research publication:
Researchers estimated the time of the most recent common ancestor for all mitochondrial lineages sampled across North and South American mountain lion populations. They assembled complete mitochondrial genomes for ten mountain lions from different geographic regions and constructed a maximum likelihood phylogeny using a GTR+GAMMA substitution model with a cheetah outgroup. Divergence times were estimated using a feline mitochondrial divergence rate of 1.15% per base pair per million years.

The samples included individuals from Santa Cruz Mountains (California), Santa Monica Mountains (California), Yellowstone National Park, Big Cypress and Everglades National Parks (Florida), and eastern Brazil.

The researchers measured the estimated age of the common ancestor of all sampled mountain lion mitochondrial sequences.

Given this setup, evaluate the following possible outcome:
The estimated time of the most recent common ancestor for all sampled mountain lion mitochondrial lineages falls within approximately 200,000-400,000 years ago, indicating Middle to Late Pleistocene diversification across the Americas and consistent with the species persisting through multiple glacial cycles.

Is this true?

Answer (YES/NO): YES